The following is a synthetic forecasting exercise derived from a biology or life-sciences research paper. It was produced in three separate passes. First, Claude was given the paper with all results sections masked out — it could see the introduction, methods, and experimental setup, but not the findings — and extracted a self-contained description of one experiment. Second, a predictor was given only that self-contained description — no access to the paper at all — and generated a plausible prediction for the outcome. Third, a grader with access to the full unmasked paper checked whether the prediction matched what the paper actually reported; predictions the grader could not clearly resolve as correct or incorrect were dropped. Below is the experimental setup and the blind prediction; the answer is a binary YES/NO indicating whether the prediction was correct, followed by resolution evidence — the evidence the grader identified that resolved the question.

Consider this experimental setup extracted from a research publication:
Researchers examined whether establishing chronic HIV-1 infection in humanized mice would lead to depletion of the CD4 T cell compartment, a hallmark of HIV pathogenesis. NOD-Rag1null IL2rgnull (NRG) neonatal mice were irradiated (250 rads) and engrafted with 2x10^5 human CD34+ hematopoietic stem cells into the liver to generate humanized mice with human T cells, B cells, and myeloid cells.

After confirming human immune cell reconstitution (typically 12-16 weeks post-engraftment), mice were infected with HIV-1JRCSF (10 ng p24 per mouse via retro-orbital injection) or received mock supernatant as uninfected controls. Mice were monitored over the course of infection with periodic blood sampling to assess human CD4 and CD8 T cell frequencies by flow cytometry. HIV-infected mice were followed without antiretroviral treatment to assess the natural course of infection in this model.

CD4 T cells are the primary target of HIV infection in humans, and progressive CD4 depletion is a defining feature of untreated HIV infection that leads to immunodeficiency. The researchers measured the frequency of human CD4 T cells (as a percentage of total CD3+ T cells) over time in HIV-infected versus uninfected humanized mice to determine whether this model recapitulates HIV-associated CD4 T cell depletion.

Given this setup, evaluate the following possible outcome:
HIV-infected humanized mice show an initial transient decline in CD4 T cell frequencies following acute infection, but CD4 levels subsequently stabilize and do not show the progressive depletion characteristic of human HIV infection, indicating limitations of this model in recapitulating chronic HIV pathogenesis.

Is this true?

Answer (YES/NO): NO